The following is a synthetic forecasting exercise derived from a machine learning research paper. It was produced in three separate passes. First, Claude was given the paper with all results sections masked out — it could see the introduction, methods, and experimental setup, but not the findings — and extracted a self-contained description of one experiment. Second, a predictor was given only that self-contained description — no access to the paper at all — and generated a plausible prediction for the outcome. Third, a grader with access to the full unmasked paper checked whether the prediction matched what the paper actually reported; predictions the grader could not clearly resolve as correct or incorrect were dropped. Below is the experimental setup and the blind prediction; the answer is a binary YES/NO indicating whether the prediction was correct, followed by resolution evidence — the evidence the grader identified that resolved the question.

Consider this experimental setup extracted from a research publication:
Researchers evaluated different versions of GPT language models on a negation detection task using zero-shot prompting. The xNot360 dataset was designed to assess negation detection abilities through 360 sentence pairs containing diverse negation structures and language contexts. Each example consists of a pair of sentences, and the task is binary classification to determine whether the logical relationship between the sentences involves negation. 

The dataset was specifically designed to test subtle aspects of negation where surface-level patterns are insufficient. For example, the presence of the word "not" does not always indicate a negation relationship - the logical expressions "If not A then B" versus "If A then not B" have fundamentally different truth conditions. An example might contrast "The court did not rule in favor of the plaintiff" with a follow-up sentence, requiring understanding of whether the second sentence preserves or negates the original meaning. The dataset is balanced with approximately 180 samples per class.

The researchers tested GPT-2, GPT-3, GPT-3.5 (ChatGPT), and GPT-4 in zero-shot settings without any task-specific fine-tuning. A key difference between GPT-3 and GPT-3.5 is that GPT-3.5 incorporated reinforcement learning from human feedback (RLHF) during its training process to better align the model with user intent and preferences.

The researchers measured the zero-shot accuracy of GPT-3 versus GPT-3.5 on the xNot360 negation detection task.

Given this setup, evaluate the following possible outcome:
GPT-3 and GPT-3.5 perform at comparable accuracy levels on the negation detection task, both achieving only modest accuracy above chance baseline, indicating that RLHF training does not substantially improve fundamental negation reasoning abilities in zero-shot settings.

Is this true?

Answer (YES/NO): NO